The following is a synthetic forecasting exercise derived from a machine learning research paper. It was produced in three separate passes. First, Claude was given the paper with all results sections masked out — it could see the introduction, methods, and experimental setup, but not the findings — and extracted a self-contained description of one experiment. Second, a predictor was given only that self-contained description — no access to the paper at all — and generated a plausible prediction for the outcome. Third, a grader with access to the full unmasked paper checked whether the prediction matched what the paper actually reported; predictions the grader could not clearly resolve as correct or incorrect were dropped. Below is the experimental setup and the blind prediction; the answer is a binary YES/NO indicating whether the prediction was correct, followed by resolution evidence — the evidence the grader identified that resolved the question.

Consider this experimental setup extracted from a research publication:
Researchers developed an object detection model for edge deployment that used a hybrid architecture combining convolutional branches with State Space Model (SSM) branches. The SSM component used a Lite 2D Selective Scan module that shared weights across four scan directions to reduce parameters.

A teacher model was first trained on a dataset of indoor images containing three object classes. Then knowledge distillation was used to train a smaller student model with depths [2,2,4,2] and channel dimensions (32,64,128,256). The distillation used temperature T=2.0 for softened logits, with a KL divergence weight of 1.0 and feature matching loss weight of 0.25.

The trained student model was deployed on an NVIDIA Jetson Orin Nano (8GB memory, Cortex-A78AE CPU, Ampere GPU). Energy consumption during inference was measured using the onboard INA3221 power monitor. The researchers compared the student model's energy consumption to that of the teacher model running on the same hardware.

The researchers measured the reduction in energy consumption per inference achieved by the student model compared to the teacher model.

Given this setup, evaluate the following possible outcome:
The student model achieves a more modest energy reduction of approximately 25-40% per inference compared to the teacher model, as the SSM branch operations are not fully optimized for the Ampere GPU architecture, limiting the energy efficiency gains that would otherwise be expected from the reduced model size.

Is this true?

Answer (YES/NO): NO